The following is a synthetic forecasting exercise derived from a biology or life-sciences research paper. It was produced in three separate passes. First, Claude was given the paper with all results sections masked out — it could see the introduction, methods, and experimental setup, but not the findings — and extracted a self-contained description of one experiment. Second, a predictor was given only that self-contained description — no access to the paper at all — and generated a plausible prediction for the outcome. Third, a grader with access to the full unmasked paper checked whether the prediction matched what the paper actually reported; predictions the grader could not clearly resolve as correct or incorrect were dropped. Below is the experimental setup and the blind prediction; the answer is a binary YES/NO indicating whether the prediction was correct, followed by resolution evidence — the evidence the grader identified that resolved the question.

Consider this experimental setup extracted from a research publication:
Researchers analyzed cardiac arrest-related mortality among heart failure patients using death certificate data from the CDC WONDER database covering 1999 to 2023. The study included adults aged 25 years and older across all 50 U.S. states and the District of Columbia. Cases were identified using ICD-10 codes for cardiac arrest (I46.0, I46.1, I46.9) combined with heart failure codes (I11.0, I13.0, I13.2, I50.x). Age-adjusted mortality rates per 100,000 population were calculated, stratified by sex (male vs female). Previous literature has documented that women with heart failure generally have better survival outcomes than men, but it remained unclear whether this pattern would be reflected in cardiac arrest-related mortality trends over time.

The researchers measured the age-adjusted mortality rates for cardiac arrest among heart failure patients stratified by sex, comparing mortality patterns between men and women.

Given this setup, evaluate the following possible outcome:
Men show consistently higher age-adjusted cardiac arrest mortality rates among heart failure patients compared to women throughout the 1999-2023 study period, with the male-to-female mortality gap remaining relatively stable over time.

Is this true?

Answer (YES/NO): NO